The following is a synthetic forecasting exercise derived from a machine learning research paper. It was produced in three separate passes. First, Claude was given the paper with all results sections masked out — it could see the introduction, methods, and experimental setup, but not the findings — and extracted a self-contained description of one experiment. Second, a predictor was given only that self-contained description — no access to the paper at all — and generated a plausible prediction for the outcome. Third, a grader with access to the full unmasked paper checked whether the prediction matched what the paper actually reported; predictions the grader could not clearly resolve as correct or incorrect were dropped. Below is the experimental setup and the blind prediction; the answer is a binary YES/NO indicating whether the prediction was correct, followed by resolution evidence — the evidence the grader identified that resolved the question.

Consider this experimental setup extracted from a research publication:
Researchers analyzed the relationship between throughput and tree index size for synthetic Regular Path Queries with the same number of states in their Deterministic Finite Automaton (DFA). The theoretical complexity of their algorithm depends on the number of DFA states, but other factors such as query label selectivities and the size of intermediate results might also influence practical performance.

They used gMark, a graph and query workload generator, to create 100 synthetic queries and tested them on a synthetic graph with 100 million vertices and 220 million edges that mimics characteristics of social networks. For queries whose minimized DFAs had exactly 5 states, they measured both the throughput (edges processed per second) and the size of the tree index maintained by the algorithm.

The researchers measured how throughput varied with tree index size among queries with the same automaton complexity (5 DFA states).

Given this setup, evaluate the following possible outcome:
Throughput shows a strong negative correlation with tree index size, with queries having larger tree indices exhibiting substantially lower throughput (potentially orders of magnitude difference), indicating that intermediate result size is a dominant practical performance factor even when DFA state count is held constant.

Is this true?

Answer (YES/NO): NO